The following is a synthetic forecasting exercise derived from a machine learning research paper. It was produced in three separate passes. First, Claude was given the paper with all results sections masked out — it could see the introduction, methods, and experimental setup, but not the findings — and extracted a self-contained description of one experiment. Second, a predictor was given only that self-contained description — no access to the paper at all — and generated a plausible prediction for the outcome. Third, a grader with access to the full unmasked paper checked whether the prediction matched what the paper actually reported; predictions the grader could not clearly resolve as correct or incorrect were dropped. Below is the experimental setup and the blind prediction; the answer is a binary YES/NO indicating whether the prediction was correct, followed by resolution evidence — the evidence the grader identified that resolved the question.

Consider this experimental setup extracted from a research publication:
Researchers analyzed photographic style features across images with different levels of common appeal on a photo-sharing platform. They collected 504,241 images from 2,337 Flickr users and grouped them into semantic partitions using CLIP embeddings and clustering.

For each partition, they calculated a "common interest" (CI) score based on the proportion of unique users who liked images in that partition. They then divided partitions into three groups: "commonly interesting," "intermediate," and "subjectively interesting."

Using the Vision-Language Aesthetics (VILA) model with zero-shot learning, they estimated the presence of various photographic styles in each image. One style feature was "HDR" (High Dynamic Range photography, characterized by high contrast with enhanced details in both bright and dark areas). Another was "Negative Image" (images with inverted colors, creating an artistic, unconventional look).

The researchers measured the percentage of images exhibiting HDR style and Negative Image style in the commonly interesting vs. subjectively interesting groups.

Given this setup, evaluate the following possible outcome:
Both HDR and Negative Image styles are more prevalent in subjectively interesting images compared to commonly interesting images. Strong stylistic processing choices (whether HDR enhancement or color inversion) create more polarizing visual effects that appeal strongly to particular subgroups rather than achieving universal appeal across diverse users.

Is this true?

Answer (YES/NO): NO